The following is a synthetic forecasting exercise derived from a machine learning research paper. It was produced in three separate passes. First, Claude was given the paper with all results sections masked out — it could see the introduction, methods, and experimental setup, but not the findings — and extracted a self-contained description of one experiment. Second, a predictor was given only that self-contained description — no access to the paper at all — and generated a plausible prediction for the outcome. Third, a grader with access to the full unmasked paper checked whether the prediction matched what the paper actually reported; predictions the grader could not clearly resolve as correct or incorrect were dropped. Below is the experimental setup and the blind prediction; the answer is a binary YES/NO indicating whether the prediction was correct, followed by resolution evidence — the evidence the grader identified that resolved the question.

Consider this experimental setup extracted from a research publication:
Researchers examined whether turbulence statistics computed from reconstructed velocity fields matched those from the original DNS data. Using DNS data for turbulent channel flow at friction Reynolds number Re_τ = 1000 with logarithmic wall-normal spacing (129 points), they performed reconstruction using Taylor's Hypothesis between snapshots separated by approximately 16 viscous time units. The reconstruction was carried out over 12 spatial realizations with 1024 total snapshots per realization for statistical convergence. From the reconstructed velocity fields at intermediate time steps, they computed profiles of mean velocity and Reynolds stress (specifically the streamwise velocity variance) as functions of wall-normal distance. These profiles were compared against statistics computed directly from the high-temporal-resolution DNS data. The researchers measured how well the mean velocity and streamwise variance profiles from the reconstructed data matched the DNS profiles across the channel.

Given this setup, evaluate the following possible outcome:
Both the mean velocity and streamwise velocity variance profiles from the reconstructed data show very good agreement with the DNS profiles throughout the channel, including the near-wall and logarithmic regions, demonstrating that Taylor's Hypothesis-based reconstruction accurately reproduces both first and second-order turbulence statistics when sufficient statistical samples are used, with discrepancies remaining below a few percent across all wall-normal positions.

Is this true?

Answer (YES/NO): NO